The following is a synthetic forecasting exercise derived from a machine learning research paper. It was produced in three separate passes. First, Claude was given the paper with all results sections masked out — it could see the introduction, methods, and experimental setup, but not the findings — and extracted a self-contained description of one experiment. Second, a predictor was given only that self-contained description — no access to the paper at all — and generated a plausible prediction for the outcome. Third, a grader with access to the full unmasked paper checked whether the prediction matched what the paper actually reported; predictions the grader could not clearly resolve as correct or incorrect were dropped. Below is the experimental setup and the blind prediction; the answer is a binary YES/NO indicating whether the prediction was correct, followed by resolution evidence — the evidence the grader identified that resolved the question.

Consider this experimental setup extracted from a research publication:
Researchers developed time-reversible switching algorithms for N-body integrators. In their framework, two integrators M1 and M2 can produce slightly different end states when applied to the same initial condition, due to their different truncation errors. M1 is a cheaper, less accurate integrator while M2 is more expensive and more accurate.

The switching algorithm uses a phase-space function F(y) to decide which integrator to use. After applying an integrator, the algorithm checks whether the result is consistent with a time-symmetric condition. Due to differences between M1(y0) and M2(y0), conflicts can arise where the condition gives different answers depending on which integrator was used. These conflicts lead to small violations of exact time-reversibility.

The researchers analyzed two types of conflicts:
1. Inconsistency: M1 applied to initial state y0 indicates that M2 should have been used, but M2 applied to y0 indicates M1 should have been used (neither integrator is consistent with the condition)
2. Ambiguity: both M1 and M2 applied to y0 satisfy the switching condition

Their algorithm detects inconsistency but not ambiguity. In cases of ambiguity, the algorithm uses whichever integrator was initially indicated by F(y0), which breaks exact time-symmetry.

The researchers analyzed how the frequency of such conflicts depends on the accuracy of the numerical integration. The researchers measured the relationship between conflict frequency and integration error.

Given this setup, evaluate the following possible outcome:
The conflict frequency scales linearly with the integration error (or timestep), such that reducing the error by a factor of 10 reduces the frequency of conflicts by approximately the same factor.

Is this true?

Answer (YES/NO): NO